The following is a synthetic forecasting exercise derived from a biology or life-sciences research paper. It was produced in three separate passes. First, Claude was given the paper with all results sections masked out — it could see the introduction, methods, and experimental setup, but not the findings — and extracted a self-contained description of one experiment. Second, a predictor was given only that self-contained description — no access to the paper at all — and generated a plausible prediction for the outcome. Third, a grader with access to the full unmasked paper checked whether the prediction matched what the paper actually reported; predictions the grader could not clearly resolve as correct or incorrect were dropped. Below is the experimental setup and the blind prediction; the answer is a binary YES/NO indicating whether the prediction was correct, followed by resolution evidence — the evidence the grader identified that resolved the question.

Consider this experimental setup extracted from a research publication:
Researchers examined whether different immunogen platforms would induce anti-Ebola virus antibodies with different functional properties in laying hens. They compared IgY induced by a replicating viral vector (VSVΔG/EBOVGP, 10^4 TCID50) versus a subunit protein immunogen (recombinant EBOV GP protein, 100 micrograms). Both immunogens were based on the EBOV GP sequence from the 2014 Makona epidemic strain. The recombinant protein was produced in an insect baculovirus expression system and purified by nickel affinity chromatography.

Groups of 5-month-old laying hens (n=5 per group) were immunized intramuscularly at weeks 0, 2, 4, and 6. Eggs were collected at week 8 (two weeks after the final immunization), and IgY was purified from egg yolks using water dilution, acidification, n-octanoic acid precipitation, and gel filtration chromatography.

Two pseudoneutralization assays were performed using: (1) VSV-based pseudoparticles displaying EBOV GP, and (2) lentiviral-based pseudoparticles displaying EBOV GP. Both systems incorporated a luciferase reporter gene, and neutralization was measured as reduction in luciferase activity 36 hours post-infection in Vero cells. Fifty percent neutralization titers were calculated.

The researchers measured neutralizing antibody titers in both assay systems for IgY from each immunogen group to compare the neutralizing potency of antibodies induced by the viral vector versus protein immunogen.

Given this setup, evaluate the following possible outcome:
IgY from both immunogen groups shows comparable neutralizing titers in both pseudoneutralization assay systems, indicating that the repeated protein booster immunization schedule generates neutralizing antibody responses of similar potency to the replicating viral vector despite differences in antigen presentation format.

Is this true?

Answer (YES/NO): NO